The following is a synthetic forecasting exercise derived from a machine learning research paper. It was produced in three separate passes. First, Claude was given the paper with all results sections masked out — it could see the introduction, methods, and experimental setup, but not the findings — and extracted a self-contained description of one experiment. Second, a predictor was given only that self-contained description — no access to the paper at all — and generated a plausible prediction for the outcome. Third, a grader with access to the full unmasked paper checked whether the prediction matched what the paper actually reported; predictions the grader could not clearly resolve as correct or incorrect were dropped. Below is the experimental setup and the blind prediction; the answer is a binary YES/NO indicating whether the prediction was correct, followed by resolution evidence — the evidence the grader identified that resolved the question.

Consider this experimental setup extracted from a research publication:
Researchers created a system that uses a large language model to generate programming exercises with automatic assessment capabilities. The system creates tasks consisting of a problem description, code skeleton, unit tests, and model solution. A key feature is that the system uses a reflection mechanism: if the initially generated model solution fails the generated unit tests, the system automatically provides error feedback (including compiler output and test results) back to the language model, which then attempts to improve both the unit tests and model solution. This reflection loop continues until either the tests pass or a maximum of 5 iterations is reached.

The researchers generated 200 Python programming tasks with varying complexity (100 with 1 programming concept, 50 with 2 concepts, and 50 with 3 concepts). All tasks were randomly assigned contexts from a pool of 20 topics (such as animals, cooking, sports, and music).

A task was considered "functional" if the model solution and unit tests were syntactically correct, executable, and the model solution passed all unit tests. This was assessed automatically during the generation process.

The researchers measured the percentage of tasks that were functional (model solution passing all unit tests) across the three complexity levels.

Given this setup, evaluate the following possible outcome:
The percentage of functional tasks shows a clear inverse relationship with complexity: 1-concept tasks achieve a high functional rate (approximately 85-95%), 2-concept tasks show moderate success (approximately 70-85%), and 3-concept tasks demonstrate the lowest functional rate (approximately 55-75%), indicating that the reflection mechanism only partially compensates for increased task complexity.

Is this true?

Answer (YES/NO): NO